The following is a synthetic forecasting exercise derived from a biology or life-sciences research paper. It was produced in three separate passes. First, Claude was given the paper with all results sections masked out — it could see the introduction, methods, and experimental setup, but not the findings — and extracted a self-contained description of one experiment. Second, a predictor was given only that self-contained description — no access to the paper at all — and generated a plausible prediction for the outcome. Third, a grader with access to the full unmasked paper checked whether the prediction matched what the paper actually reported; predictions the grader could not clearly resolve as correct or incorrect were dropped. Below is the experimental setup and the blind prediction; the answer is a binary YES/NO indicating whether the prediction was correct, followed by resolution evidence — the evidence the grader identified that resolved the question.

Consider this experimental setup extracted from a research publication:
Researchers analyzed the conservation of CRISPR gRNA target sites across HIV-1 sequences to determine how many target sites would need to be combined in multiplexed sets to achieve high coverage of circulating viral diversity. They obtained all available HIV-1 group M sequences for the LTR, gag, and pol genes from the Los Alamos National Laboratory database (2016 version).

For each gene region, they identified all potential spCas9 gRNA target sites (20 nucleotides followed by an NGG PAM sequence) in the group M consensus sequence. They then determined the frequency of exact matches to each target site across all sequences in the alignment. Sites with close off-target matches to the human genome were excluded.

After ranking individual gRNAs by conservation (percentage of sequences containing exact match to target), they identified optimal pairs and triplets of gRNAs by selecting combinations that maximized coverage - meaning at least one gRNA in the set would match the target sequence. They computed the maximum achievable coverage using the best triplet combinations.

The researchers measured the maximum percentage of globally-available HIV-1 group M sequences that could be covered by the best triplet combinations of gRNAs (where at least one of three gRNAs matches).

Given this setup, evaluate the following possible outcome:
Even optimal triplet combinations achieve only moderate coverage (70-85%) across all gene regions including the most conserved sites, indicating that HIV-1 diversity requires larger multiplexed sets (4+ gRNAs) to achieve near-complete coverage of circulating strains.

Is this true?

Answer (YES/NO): NO